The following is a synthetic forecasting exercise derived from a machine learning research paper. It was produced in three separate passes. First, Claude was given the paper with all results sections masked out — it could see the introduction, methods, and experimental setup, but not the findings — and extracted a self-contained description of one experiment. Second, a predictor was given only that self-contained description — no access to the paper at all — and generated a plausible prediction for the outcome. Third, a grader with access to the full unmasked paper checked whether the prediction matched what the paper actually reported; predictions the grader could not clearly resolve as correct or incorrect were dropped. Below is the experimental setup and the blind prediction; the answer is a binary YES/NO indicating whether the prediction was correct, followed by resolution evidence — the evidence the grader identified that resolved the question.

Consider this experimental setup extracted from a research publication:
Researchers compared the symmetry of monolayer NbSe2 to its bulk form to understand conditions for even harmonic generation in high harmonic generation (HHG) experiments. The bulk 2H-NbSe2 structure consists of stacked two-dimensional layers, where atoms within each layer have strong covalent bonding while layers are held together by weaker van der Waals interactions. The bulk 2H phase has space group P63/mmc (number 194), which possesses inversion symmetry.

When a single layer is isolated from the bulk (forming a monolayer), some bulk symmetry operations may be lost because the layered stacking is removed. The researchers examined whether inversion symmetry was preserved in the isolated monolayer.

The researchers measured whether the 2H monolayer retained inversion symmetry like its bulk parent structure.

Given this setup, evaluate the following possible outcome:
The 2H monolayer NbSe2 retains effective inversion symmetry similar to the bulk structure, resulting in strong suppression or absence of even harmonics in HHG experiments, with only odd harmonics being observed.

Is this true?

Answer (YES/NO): NO